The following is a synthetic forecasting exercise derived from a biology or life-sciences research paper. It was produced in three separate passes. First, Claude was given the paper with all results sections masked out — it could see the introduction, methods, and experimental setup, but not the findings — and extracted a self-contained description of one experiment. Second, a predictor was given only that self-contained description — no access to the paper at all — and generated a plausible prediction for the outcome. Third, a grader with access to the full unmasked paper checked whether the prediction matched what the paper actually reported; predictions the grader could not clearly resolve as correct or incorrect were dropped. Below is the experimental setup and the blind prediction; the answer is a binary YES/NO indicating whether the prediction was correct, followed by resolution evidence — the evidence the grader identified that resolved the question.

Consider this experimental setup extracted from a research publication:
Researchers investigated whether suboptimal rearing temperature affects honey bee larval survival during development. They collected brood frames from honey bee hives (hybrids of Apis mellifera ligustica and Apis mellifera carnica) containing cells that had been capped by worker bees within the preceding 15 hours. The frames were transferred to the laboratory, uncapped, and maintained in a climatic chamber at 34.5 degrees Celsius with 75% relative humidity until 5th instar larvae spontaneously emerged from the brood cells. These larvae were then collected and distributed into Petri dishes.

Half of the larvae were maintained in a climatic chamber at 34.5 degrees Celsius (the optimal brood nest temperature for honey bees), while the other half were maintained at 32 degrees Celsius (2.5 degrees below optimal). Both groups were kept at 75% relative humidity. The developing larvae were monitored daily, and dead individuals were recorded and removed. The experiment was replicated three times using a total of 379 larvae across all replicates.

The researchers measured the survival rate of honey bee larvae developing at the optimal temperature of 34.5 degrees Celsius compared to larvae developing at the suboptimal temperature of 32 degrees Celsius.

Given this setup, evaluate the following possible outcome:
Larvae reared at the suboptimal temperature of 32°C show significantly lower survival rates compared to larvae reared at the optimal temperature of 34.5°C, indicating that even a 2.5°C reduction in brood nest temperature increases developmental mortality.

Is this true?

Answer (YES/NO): NO